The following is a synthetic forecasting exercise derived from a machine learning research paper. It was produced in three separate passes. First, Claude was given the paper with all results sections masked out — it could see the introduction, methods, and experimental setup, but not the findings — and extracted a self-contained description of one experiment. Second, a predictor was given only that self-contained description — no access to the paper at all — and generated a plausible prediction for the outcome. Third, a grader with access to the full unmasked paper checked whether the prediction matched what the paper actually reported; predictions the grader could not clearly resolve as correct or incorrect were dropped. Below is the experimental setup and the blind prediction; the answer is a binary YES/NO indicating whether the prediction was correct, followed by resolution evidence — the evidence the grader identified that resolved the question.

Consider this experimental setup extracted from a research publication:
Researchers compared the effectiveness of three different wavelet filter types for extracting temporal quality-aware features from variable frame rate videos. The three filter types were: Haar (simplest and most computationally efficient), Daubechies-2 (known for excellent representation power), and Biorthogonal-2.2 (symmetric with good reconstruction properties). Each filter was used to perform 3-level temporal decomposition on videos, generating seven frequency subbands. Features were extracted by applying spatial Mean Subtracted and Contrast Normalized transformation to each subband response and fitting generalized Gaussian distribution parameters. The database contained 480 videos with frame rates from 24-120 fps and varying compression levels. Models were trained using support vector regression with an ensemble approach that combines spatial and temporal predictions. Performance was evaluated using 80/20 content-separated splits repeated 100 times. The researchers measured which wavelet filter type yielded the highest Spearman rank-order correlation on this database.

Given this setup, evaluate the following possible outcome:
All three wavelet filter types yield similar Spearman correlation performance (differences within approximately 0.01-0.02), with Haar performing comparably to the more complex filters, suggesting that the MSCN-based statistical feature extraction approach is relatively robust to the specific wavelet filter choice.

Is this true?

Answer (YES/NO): NO